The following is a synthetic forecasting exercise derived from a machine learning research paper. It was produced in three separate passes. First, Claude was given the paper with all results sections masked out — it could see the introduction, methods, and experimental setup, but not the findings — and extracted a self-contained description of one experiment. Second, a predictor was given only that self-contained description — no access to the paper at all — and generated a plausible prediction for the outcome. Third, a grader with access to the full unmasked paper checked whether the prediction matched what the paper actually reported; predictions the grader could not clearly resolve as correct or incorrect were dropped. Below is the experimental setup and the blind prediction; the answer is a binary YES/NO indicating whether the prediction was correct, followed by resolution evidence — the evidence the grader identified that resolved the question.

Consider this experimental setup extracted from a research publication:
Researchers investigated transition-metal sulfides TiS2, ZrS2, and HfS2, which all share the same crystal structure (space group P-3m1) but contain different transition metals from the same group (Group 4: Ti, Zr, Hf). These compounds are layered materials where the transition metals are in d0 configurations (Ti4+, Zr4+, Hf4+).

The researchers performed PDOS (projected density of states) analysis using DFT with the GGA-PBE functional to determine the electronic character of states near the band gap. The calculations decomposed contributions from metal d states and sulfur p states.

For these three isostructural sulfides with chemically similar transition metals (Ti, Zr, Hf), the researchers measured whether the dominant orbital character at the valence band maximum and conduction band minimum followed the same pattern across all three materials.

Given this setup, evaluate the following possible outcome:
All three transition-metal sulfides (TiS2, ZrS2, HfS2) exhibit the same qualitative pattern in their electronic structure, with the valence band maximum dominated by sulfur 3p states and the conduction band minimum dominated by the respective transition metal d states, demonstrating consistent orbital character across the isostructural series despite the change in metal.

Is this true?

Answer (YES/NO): YES